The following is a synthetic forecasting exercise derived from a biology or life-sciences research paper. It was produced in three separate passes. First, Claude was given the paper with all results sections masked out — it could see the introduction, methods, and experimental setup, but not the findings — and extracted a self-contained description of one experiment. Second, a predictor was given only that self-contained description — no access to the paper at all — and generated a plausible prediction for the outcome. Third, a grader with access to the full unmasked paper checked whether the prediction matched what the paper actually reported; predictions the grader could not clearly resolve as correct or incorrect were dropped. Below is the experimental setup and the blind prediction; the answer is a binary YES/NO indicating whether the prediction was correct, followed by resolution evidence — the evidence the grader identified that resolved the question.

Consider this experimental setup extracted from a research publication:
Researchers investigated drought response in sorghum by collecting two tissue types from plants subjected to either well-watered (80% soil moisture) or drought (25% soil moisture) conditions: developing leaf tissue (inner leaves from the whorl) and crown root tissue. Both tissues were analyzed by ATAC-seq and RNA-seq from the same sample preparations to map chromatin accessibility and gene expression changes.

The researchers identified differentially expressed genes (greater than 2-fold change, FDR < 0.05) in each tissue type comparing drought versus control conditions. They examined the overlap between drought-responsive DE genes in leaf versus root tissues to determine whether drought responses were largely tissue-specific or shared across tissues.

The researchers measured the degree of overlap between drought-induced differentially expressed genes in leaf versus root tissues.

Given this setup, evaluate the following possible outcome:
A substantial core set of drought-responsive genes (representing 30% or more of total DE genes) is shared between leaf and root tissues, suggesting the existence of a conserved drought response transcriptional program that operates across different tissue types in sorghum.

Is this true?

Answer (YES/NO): NO